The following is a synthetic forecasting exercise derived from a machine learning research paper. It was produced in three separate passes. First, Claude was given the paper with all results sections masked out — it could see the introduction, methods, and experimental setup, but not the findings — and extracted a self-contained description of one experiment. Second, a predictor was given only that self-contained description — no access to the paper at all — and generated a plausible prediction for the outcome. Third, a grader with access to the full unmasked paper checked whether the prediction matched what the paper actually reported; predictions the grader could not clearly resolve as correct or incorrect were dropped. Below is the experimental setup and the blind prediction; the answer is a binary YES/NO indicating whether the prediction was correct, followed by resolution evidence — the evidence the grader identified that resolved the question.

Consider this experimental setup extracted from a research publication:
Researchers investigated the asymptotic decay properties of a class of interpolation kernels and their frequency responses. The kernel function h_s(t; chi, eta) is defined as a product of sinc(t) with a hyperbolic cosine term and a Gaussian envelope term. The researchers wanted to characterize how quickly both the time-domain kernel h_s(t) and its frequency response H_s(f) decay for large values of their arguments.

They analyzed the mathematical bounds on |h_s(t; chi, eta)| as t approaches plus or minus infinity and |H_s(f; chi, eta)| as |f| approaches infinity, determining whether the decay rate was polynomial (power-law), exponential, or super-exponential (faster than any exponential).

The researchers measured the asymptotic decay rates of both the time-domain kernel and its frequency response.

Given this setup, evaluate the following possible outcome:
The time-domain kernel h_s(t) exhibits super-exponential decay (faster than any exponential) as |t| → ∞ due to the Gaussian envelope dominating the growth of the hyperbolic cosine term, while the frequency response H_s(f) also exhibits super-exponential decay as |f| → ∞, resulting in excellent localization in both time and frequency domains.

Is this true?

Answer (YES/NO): YES